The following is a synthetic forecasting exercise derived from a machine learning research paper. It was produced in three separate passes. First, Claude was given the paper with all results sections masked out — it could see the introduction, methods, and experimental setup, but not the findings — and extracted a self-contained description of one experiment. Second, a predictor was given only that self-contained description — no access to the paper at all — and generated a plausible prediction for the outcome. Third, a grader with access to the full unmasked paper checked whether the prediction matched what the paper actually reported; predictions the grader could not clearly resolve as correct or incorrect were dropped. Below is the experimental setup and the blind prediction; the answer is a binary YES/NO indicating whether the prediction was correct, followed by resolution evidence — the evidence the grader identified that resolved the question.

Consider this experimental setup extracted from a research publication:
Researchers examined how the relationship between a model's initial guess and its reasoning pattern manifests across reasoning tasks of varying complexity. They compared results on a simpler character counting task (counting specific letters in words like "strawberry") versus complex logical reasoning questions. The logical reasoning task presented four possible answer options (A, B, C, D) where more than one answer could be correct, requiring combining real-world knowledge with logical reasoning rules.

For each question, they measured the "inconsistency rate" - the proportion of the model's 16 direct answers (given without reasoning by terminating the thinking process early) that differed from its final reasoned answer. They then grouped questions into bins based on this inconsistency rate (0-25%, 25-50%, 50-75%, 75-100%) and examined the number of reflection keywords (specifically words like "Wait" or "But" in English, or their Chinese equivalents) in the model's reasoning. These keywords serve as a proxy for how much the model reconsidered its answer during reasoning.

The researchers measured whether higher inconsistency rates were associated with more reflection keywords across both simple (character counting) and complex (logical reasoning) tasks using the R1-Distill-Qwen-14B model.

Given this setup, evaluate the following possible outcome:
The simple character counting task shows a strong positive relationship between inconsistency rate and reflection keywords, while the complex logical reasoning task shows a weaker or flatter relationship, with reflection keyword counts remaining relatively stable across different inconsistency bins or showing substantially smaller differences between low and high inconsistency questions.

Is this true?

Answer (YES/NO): NO